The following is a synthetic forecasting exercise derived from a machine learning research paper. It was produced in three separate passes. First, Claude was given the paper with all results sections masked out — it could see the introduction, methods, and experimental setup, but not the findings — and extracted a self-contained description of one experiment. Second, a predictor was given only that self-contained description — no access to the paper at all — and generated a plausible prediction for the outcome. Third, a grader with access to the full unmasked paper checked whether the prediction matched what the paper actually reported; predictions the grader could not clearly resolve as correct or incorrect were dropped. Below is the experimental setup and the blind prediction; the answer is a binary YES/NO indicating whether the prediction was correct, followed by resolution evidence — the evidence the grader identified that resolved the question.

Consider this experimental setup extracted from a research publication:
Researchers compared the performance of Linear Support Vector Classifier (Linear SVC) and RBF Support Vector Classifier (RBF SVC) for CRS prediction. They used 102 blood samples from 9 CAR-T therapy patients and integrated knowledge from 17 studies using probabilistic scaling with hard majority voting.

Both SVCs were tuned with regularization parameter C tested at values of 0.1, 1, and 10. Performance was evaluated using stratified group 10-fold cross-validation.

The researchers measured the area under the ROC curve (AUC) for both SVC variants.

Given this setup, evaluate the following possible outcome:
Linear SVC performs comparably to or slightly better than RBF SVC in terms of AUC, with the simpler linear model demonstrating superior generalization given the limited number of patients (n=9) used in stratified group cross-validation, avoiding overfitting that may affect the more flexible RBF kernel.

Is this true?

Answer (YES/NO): NO